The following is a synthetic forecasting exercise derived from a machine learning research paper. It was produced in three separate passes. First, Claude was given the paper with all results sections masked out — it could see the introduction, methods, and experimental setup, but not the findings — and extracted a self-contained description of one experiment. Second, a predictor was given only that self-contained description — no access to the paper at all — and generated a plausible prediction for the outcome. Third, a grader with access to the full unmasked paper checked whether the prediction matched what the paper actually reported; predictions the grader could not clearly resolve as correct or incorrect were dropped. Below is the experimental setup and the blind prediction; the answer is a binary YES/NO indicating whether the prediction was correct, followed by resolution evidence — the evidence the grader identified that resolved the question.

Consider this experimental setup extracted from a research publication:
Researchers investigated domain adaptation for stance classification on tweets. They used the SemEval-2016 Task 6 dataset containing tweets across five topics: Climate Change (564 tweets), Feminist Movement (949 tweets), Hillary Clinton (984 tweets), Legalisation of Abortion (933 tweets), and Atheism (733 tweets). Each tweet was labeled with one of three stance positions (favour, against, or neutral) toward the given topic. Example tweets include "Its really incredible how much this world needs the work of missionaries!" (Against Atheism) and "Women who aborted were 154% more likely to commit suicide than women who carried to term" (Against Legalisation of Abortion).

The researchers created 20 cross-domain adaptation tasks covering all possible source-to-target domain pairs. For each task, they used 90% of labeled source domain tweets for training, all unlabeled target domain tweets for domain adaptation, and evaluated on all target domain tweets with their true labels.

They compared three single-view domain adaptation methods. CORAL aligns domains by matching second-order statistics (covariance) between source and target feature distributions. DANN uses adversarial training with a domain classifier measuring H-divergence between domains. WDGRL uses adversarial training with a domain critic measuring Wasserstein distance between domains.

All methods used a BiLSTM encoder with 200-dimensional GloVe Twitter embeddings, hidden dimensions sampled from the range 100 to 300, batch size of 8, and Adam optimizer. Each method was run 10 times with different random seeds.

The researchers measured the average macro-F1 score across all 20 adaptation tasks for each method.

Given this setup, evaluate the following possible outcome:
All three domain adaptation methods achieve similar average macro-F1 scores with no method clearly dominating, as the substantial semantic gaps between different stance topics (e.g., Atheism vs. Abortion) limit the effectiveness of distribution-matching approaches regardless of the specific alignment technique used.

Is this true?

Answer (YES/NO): NO